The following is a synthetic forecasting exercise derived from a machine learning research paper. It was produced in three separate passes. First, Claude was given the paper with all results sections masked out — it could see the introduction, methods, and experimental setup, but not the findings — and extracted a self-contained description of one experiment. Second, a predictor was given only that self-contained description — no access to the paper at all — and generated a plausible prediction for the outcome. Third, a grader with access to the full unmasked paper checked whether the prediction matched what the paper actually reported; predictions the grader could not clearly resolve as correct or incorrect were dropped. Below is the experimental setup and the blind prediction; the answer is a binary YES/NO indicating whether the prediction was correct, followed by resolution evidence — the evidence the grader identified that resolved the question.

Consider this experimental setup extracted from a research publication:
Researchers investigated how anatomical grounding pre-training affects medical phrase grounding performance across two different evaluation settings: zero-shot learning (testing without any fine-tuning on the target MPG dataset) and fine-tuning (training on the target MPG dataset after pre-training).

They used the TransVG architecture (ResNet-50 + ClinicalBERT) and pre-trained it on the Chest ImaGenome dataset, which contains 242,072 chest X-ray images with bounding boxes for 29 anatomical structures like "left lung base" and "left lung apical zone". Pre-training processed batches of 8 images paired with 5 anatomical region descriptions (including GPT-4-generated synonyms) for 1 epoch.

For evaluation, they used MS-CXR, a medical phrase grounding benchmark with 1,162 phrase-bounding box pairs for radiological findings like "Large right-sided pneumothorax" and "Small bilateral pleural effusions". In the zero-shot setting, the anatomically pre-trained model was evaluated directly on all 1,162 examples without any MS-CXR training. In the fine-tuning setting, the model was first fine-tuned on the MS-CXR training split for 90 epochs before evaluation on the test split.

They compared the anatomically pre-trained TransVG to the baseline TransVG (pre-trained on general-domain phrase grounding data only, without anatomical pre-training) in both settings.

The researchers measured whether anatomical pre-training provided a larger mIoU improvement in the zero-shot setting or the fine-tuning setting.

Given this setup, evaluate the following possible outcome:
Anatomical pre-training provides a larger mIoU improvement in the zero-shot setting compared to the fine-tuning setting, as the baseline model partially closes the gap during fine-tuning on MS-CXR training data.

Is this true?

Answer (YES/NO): YES